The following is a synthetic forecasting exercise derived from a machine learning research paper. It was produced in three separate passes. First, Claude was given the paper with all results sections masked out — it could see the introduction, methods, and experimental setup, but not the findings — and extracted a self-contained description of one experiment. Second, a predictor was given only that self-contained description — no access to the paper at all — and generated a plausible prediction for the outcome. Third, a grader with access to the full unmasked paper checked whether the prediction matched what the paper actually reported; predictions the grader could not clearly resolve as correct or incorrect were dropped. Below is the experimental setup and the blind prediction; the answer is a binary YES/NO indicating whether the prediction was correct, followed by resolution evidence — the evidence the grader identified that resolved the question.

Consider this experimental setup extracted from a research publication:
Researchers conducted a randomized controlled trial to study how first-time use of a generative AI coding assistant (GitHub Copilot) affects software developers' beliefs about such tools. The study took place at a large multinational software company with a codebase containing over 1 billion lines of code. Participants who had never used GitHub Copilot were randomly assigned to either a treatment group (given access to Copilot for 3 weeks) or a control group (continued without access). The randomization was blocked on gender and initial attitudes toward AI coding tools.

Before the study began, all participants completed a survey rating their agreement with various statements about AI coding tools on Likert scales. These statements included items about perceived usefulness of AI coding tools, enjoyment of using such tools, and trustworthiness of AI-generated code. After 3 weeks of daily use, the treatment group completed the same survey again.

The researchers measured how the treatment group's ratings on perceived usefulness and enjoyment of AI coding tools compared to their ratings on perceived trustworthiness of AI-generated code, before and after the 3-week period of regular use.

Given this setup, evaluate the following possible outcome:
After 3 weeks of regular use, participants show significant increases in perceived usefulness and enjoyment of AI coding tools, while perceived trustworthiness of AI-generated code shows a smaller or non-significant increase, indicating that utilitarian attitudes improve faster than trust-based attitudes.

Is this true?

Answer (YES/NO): YES